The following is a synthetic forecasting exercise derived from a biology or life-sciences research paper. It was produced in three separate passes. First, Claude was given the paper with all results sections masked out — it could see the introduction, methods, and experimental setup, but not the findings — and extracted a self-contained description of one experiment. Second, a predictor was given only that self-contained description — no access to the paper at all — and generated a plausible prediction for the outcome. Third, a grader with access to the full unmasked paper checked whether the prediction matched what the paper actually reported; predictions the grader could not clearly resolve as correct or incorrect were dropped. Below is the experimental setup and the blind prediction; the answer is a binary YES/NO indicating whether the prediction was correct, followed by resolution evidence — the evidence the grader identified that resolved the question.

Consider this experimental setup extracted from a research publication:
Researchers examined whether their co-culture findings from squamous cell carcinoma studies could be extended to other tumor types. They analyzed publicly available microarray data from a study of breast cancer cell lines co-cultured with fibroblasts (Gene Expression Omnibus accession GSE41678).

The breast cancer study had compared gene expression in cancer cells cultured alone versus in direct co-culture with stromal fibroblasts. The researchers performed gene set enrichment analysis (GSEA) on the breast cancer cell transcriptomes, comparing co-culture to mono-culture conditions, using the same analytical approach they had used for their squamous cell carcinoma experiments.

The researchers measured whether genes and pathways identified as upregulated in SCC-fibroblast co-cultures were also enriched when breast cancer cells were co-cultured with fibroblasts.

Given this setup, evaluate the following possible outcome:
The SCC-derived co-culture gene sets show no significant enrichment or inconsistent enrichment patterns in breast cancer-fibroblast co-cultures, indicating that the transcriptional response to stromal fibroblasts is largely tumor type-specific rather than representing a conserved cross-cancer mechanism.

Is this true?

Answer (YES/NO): NO